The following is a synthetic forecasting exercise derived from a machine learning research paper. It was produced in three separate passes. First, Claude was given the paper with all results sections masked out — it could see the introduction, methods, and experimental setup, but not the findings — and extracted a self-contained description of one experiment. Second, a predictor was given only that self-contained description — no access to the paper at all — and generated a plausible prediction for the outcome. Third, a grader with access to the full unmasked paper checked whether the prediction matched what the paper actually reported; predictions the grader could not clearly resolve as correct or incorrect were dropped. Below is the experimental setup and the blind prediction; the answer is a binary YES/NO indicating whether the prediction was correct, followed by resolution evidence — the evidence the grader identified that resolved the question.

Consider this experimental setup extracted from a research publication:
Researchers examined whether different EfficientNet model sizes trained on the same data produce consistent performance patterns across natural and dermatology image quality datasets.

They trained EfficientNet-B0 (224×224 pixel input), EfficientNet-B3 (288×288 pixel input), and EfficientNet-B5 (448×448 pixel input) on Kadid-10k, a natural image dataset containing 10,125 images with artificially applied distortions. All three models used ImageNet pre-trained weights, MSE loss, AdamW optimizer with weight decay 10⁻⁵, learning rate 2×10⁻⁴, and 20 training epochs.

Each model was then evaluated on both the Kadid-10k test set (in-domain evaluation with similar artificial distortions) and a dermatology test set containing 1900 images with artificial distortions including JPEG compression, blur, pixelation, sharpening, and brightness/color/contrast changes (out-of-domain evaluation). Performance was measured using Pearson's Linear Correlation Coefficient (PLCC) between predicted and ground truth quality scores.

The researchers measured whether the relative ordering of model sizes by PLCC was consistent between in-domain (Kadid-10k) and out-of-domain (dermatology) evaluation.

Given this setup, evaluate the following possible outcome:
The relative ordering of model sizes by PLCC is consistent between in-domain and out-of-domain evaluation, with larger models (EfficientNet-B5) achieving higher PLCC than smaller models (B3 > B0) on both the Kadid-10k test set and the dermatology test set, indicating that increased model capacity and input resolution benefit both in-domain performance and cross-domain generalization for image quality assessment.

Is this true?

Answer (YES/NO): NO